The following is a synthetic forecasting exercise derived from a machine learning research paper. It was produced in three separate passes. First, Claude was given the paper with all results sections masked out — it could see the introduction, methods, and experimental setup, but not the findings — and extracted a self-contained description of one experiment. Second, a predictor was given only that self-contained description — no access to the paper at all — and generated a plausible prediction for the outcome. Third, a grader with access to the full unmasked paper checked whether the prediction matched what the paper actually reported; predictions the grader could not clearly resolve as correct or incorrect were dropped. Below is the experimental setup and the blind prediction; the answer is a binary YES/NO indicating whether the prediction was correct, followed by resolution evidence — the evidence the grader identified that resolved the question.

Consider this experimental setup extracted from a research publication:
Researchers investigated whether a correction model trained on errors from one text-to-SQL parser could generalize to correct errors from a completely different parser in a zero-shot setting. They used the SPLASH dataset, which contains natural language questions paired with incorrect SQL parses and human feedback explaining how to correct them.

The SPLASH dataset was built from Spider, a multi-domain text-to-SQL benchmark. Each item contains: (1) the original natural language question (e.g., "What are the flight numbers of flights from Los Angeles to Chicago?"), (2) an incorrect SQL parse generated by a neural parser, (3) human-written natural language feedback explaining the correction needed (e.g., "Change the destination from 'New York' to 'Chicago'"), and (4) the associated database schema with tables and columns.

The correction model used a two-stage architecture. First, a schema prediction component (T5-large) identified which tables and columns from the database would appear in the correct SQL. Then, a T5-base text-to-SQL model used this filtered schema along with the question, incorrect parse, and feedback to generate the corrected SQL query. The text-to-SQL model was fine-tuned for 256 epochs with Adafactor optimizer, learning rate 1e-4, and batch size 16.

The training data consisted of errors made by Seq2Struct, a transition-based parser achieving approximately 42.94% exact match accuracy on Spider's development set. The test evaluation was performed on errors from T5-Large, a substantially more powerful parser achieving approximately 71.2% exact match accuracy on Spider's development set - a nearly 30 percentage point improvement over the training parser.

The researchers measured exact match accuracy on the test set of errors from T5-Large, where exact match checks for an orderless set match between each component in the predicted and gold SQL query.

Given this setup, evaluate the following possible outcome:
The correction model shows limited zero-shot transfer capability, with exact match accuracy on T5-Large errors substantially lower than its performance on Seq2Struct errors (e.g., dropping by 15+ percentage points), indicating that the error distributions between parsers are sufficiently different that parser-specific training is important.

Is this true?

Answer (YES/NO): YES